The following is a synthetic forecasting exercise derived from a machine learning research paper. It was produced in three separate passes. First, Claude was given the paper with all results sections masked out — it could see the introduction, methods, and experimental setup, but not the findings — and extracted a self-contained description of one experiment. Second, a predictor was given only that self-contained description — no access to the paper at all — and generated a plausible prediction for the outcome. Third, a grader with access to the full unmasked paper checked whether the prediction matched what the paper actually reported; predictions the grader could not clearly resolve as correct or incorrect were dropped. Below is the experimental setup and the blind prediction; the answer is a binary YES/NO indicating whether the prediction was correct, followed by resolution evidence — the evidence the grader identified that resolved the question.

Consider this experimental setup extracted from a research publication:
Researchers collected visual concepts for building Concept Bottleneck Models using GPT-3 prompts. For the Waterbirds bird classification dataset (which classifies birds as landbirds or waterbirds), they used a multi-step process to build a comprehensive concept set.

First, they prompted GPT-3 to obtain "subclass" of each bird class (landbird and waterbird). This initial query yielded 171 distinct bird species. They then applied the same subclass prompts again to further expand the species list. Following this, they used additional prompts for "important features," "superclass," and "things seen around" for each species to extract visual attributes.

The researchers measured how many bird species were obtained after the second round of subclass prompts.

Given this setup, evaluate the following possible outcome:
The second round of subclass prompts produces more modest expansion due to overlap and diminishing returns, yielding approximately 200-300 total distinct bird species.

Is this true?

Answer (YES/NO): NO